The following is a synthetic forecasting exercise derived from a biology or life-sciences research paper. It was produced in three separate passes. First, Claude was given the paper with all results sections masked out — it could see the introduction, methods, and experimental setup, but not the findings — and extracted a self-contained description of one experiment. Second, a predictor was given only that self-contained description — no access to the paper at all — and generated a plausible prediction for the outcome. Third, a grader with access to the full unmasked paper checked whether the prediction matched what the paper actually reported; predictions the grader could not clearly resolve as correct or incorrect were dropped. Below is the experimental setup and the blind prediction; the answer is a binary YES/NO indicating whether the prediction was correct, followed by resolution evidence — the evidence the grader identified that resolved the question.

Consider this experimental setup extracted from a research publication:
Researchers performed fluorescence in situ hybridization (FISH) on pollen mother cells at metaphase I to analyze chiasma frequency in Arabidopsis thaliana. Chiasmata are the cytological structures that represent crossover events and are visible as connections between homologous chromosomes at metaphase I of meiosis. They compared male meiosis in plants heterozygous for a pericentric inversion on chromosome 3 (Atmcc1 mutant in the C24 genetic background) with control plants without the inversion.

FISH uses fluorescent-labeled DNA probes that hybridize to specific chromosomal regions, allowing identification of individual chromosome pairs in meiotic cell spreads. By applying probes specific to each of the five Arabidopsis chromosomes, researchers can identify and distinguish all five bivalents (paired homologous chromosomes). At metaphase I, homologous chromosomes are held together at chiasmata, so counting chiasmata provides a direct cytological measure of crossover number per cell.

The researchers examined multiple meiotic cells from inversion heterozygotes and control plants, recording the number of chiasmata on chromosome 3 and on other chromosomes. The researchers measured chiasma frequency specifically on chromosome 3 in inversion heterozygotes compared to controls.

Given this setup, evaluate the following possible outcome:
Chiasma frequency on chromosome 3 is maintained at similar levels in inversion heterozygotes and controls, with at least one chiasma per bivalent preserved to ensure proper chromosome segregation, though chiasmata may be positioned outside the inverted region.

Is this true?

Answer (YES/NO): NO